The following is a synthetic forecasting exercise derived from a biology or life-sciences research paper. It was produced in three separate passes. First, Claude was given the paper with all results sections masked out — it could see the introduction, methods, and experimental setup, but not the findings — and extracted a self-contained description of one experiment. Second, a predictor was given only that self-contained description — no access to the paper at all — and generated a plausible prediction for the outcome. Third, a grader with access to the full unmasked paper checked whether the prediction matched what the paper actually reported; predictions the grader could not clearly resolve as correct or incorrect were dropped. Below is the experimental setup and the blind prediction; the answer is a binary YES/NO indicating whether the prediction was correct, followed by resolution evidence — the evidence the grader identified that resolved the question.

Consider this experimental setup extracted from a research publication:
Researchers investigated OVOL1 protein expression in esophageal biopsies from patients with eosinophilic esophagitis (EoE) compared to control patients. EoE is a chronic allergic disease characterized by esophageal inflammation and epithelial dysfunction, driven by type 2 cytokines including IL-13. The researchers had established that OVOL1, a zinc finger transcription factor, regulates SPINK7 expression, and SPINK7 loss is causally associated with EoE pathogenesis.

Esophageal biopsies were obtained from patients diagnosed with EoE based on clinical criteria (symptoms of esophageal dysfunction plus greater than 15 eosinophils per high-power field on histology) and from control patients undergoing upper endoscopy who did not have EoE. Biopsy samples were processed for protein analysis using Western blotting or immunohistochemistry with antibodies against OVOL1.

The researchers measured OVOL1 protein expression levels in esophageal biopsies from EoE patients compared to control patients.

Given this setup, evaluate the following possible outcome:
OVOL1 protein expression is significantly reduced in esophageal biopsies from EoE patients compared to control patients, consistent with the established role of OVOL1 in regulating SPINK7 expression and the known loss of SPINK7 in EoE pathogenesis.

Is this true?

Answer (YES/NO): YES